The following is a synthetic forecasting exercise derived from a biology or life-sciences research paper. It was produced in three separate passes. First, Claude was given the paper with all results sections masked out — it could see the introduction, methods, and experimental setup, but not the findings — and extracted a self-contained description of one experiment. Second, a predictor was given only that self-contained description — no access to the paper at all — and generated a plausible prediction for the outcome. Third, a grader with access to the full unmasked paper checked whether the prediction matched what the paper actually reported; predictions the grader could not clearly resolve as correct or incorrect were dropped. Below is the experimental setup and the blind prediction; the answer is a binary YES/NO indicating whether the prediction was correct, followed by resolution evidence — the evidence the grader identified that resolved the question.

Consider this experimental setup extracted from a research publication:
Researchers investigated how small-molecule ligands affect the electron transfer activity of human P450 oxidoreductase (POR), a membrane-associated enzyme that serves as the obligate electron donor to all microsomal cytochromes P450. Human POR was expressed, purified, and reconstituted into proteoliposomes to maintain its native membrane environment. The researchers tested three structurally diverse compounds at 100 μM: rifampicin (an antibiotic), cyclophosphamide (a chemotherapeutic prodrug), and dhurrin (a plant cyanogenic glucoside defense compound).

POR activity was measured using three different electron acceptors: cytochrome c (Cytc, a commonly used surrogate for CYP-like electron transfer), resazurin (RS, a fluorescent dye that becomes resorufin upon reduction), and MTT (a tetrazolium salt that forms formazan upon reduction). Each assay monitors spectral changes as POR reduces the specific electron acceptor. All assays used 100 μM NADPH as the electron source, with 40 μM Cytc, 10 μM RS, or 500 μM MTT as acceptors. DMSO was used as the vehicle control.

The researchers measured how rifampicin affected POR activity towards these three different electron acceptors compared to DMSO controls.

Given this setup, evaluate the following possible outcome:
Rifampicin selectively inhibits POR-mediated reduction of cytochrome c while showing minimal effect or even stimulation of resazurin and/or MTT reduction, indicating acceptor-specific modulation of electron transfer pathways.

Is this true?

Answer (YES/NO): YES